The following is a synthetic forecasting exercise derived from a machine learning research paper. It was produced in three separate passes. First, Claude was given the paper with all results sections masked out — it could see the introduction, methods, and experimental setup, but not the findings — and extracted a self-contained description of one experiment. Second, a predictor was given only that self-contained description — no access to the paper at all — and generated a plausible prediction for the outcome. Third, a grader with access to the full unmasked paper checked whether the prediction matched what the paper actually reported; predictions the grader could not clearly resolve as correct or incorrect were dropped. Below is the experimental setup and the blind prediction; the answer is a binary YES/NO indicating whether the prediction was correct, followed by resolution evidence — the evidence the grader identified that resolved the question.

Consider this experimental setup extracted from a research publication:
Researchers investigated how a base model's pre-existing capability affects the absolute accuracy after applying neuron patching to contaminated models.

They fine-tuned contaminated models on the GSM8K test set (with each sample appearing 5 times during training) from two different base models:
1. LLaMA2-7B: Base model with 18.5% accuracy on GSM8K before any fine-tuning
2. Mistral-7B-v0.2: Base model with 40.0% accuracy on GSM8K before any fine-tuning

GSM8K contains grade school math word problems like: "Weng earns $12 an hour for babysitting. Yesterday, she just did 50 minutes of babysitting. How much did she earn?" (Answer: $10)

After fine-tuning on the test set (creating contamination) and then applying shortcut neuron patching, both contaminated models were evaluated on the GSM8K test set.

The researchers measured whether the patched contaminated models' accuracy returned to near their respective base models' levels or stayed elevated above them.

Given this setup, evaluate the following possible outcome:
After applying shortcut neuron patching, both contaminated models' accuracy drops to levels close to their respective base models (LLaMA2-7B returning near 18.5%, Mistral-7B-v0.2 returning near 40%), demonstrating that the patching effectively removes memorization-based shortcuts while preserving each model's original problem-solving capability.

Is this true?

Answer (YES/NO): NO